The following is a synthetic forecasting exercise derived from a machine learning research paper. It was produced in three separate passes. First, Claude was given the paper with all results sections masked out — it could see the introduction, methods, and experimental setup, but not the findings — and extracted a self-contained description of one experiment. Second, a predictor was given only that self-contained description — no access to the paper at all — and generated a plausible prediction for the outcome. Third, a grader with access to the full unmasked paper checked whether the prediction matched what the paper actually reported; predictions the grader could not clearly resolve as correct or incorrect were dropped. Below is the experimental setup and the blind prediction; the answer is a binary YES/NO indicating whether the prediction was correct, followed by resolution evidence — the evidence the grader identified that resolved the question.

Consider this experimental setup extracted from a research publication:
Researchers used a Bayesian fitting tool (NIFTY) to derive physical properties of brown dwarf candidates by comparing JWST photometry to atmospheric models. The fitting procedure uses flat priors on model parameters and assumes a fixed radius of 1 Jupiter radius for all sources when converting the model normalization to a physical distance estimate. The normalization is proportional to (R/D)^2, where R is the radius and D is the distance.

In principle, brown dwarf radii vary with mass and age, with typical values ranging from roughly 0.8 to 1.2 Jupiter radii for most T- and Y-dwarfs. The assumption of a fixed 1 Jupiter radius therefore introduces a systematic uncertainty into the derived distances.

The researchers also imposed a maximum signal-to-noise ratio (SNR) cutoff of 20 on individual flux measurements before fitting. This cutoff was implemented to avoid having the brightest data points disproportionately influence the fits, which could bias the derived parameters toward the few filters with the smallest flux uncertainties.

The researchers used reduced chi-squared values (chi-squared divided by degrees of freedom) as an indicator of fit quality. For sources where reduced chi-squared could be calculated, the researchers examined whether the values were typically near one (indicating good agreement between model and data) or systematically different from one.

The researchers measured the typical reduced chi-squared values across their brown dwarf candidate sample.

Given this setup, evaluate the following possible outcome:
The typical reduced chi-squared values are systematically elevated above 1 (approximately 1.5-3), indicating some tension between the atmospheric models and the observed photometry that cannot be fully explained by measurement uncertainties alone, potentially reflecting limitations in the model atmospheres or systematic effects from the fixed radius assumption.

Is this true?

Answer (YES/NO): NO